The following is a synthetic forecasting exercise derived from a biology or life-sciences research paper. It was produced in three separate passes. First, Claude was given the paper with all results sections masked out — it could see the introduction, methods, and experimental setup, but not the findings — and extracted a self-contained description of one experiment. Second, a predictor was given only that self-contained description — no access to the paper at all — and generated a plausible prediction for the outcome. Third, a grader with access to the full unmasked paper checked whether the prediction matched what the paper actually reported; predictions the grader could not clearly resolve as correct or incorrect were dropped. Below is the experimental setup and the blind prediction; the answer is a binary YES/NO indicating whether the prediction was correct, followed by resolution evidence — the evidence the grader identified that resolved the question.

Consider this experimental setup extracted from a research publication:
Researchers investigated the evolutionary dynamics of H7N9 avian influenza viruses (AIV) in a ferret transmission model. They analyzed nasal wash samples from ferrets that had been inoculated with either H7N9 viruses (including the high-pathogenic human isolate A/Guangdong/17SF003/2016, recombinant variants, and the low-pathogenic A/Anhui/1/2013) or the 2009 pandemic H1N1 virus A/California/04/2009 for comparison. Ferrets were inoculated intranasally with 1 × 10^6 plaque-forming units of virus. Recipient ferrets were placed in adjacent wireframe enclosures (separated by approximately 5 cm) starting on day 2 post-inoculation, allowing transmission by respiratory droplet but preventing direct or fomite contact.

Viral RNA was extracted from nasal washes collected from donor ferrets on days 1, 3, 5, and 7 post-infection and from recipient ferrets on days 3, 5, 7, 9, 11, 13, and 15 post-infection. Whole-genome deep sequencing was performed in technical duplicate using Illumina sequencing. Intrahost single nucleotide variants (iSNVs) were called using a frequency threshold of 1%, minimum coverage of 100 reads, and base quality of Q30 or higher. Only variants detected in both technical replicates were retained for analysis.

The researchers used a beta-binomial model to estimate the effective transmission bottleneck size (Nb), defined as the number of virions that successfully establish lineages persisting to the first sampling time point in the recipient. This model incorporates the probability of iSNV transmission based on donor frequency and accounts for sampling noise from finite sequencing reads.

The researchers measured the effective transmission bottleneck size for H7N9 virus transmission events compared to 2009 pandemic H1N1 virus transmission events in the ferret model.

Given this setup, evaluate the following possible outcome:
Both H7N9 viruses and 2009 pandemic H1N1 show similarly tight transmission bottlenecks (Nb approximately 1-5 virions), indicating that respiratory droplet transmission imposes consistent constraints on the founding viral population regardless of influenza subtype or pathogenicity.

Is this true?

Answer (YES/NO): NO